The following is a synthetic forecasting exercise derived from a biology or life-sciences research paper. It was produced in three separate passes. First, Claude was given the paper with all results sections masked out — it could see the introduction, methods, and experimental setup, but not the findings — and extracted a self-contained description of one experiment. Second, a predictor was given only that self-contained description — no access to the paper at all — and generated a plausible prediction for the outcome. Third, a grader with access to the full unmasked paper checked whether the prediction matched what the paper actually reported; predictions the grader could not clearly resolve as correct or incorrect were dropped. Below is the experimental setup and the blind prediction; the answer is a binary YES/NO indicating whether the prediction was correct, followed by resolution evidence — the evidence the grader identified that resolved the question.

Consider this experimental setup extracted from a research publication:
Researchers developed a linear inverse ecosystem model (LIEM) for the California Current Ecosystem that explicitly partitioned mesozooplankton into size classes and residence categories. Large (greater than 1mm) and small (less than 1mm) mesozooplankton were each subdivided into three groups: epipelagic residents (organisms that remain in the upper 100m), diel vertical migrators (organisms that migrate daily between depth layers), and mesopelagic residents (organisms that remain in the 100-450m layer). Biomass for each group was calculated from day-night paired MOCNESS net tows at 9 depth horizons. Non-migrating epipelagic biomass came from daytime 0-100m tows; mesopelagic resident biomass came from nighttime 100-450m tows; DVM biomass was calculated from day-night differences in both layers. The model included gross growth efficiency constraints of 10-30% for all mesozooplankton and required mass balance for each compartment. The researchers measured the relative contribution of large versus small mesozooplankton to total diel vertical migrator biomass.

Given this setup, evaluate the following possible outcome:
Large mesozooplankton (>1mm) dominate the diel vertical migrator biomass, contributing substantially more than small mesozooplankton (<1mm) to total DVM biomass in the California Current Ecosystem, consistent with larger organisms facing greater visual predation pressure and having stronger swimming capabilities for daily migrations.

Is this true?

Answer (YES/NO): NO